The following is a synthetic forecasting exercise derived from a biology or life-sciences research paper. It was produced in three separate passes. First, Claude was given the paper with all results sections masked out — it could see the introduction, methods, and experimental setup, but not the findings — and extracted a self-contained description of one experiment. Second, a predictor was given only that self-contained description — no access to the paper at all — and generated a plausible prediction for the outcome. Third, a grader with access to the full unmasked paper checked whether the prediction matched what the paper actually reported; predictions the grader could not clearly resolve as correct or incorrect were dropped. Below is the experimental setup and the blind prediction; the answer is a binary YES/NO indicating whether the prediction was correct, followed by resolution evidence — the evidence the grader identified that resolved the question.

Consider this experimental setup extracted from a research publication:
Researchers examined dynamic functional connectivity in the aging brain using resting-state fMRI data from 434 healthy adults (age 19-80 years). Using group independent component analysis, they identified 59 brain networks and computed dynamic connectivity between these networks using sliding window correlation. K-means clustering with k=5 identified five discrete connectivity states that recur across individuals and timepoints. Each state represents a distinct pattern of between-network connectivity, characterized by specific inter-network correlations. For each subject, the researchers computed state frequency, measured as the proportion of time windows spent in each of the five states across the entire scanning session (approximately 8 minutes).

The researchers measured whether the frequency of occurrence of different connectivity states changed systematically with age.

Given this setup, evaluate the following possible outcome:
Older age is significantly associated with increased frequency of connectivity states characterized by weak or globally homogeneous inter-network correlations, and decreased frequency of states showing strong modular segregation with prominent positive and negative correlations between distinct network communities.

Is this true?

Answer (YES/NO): NO